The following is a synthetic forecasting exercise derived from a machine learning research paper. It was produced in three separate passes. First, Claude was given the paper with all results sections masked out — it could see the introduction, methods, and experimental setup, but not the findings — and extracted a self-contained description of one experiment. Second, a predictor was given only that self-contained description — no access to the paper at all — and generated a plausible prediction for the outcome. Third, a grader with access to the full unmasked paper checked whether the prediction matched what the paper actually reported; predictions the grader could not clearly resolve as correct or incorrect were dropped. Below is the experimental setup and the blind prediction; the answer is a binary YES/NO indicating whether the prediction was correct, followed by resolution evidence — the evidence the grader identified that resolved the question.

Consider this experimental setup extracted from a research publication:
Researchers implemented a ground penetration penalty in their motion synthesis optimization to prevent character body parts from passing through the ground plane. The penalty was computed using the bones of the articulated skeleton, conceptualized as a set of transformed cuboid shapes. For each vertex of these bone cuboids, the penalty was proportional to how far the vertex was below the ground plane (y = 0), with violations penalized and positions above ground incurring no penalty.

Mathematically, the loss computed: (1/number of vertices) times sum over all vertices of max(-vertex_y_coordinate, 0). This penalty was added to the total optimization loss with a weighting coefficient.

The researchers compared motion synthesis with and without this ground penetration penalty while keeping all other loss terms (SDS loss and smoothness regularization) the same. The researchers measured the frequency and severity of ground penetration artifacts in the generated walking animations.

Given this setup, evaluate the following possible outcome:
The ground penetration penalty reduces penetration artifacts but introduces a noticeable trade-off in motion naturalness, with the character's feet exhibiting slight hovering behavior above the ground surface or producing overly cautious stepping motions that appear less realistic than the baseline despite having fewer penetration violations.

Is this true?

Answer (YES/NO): NO